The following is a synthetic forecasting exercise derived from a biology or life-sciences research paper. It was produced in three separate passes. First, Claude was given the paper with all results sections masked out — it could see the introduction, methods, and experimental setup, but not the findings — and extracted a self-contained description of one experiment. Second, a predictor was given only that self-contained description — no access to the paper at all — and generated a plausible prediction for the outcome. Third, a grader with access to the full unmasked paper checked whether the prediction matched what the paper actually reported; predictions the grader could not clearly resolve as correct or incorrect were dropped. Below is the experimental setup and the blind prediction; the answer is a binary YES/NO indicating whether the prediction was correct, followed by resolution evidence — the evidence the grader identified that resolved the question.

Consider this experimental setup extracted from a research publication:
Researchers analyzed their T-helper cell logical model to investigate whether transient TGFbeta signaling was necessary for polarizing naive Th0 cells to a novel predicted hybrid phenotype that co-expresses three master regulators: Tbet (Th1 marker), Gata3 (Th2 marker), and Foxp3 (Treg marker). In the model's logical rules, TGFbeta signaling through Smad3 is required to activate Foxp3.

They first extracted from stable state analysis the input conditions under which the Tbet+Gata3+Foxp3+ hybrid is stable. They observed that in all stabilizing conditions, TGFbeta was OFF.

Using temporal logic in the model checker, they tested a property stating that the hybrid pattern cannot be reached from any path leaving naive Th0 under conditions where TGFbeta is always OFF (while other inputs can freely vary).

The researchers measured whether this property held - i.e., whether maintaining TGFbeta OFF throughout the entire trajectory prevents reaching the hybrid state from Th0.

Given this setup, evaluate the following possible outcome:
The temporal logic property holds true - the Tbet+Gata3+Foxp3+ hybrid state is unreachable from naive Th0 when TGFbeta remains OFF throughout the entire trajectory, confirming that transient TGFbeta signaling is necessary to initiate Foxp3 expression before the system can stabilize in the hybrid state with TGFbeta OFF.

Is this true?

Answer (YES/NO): YES